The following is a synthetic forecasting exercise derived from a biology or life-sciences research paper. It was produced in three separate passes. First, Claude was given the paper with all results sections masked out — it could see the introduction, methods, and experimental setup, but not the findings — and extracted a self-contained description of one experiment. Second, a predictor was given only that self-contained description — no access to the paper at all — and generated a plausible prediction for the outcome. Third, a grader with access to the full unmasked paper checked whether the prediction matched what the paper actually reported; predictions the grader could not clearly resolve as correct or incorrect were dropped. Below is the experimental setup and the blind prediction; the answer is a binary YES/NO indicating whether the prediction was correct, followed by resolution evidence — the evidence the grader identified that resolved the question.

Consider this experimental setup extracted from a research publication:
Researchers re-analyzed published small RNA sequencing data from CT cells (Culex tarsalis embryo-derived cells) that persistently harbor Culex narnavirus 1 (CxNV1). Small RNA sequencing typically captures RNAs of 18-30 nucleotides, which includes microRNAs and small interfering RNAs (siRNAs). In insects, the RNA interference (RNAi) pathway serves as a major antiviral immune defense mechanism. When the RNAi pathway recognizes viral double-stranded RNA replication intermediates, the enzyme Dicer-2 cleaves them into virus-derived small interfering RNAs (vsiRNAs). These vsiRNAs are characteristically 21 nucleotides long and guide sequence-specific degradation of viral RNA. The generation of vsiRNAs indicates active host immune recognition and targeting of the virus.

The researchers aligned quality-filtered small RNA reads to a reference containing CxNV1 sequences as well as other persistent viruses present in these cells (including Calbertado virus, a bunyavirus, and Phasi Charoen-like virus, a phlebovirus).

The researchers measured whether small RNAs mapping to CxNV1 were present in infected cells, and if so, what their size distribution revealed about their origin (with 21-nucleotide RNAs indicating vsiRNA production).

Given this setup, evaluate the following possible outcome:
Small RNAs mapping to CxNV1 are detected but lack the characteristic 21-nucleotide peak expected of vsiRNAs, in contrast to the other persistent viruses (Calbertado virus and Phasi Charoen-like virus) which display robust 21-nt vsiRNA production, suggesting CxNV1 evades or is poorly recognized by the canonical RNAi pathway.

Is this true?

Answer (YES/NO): NO